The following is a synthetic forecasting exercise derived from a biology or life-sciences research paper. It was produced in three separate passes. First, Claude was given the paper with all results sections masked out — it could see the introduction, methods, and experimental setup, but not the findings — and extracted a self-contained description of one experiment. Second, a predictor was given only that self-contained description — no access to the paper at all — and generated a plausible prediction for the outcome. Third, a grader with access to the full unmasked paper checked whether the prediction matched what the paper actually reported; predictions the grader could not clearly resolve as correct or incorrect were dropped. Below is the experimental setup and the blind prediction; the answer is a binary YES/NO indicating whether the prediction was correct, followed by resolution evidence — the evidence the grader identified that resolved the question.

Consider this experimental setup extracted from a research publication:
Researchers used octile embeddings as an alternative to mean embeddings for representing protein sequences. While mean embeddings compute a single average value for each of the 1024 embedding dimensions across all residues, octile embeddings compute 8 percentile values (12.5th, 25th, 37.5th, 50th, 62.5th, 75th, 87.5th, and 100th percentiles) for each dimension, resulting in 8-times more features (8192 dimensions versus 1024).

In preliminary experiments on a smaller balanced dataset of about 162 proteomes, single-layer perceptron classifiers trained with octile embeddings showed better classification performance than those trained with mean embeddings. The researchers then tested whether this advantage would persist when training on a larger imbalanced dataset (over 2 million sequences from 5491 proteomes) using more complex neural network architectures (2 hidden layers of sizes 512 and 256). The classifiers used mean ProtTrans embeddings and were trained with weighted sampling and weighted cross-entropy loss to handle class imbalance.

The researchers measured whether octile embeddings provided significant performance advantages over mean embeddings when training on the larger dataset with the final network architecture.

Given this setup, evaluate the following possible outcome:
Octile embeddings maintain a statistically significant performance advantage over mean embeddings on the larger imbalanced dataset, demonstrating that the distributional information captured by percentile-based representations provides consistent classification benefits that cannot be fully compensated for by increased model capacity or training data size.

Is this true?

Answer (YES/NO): NO